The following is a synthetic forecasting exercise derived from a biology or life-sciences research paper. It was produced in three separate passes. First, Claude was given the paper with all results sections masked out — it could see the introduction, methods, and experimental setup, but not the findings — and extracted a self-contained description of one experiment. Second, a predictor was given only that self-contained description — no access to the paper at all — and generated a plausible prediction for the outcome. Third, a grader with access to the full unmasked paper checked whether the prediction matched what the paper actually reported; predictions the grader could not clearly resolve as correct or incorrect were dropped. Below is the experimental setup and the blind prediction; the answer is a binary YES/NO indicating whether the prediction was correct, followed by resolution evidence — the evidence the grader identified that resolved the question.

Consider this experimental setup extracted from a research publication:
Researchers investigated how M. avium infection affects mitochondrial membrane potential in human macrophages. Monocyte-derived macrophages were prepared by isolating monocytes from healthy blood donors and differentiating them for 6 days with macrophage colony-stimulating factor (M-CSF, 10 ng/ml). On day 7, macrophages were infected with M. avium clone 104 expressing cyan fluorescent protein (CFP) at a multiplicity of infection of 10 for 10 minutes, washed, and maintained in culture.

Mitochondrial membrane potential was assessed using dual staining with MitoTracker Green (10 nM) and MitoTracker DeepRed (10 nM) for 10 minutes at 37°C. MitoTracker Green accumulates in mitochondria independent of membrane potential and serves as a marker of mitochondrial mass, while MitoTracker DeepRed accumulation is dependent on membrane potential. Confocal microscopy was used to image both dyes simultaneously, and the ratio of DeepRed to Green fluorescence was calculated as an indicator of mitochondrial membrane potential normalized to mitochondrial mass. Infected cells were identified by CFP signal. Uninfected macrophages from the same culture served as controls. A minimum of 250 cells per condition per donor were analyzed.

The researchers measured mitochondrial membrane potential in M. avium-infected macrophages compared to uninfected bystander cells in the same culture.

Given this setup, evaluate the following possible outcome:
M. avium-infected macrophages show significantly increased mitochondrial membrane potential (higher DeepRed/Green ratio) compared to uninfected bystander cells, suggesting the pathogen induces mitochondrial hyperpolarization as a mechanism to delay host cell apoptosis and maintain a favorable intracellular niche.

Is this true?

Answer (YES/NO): NO